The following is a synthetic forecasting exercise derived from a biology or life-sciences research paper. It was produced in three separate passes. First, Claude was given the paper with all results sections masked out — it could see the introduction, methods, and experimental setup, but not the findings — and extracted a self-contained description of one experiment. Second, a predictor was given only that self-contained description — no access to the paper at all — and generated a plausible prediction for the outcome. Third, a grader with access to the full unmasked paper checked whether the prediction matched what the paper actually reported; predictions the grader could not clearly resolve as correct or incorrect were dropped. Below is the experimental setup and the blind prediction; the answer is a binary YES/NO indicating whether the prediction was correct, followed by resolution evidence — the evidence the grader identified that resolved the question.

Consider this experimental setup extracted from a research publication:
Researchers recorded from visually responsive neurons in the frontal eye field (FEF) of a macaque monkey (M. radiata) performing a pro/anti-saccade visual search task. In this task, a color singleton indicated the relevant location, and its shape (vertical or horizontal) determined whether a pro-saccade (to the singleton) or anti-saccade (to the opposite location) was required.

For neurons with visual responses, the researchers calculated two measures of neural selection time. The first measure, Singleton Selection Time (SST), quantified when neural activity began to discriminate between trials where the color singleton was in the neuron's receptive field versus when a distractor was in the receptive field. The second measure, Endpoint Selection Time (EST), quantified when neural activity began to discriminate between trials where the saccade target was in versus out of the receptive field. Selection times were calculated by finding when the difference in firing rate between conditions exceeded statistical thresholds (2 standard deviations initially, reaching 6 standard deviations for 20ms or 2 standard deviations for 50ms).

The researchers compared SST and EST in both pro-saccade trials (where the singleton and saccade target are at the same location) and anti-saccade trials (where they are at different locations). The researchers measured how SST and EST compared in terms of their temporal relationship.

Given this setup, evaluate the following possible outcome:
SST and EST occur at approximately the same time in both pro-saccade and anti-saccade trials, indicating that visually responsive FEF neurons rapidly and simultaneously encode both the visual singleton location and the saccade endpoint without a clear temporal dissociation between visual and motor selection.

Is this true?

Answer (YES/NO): NO